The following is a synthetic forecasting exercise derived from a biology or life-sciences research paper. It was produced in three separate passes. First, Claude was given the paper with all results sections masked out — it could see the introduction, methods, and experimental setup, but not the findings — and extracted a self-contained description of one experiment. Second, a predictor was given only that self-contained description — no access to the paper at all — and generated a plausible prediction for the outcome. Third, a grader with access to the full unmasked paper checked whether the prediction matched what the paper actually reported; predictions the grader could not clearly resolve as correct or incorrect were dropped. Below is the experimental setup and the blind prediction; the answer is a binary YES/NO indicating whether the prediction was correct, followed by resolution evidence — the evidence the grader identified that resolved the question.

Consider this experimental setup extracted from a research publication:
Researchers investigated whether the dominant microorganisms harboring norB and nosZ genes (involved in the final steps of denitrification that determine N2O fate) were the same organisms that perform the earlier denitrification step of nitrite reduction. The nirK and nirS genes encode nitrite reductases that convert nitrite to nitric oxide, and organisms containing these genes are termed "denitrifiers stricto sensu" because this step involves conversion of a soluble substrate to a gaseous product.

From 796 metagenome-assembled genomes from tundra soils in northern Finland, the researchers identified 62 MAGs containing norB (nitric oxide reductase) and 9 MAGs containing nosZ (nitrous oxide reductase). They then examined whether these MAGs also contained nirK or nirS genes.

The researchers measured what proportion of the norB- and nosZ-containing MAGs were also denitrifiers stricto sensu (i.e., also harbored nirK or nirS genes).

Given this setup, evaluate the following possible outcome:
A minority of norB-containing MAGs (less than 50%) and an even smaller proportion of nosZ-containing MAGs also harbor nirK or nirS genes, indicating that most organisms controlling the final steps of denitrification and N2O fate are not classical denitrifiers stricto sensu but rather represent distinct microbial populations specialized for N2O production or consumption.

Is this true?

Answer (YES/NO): YES